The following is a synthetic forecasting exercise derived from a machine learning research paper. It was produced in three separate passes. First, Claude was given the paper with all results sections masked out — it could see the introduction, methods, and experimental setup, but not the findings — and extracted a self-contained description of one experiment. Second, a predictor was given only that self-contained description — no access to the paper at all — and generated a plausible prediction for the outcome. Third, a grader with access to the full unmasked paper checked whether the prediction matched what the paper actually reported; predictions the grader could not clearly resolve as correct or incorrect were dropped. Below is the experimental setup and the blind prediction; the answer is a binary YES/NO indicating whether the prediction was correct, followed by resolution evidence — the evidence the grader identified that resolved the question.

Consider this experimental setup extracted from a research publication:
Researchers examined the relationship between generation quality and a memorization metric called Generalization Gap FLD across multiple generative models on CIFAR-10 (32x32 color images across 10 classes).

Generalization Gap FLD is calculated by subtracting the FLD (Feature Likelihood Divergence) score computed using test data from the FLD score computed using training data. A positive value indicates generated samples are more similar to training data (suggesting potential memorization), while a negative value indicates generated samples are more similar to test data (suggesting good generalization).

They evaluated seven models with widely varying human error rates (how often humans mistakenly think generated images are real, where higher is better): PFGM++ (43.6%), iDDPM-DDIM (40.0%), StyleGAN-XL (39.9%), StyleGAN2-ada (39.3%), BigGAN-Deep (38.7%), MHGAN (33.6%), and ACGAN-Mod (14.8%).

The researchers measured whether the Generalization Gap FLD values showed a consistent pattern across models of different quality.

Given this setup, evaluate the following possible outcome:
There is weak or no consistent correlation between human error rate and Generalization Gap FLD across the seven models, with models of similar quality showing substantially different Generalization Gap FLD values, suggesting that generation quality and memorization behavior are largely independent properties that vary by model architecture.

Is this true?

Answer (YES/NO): NO